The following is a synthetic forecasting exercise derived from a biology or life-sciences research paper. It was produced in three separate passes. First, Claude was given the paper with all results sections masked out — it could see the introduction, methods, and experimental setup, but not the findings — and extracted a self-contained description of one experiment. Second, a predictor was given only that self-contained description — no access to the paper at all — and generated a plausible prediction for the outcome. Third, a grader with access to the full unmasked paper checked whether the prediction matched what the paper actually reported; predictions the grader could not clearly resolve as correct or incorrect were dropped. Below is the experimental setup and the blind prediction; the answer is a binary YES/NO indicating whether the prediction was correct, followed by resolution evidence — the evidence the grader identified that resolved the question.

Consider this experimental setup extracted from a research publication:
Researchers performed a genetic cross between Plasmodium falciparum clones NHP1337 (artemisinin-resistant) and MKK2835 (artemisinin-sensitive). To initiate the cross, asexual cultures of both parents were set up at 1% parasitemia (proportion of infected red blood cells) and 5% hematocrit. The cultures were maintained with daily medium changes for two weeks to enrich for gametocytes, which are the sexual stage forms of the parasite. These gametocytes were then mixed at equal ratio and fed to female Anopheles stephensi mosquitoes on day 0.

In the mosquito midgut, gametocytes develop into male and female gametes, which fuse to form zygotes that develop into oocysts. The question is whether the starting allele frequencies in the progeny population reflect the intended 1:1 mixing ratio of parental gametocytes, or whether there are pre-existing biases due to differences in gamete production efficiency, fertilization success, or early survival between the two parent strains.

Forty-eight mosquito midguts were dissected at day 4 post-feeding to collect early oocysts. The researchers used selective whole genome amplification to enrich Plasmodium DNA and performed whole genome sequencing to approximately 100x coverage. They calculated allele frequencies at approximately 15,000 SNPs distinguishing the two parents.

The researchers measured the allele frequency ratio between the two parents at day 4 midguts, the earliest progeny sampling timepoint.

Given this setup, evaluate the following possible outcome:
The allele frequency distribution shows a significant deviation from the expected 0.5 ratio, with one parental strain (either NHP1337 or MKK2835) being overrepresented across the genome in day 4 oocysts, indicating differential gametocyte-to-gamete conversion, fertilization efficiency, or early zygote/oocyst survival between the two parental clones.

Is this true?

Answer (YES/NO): YES